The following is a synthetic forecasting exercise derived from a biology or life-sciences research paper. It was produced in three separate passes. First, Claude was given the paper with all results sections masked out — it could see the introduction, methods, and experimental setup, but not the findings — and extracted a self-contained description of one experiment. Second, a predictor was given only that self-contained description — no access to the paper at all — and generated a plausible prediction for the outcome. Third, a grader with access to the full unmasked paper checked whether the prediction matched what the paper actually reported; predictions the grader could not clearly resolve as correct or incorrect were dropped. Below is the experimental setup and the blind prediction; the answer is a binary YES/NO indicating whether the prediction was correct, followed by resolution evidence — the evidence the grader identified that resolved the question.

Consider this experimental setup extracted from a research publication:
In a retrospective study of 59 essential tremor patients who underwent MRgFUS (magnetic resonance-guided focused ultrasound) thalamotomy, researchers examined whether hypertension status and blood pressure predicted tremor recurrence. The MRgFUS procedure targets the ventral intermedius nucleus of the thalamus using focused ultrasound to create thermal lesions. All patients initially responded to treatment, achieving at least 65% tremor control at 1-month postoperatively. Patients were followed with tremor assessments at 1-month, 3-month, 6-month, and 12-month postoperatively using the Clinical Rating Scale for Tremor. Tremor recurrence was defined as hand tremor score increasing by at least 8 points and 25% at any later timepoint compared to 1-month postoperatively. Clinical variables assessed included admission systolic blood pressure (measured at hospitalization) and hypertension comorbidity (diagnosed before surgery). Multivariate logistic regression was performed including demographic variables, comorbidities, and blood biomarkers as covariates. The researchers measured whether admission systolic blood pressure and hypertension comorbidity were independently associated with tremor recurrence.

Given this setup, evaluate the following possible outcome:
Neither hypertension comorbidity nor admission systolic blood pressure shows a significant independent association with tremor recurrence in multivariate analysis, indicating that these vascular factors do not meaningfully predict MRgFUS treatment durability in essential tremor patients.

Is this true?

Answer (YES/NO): NO